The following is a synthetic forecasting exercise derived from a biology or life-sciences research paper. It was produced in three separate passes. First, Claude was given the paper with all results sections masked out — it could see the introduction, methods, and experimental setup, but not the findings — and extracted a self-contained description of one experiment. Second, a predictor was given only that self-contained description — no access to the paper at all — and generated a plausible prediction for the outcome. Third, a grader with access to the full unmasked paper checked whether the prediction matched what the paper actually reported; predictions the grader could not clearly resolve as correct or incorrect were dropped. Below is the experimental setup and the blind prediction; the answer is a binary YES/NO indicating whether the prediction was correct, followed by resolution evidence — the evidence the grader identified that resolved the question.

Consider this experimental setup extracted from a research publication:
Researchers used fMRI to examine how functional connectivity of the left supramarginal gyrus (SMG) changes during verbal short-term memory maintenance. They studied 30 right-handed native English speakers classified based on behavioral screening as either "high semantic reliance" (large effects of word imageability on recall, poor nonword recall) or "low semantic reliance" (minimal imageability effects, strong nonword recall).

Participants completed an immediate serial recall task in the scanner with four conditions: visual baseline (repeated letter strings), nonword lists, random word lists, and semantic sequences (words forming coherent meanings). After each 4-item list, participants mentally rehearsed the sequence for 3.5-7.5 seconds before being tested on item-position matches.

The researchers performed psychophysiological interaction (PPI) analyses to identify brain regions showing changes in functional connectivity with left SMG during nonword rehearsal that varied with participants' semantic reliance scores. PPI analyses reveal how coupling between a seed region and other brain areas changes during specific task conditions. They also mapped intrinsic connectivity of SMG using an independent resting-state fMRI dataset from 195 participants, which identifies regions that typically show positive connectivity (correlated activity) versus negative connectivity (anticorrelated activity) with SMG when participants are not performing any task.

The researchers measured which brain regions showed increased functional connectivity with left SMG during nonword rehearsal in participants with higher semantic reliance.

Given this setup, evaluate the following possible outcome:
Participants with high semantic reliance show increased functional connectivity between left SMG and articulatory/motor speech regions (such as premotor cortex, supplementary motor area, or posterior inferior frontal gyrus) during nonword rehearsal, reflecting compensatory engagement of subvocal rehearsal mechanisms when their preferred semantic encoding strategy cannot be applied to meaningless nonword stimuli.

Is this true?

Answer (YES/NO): NO